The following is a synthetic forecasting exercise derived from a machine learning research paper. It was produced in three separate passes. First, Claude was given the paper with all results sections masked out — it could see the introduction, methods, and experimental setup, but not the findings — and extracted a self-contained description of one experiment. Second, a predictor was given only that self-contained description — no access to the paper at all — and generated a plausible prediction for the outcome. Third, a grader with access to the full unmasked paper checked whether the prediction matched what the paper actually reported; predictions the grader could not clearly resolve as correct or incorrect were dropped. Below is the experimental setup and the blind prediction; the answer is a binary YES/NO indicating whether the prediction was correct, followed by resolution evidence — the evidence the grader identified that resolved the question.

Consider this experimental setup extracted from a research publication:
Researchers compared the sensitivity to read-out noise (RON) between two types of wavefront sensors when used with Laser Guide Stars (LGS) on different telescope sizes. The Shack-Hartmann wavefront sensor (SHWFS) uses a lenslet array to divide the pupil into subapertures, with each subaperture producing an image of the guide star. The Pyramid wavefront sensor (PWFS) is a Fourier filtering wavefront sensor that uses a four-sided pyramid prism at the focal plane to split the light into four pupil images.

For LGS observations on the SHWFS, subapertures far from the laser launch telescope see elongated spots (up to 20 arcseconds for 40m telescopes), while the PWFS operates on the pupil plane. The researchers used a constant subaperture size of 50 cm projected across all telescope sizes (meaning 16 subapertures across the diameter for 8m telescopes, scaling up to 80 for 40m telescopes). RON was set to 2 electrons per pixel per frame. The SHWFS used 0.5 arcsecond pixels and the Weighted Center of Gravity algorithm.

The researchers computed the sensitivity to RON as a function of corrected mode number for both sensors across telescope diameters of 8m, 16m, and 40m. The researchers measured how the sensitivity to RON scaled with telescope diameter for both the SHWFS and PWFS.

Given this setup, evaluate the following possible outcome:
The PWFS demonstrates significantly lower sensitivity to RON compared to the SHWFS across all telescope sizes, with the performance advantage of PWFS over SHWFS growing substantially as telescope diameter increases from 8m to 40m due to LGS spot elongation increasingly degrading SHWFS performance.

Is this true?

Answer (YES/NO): NO